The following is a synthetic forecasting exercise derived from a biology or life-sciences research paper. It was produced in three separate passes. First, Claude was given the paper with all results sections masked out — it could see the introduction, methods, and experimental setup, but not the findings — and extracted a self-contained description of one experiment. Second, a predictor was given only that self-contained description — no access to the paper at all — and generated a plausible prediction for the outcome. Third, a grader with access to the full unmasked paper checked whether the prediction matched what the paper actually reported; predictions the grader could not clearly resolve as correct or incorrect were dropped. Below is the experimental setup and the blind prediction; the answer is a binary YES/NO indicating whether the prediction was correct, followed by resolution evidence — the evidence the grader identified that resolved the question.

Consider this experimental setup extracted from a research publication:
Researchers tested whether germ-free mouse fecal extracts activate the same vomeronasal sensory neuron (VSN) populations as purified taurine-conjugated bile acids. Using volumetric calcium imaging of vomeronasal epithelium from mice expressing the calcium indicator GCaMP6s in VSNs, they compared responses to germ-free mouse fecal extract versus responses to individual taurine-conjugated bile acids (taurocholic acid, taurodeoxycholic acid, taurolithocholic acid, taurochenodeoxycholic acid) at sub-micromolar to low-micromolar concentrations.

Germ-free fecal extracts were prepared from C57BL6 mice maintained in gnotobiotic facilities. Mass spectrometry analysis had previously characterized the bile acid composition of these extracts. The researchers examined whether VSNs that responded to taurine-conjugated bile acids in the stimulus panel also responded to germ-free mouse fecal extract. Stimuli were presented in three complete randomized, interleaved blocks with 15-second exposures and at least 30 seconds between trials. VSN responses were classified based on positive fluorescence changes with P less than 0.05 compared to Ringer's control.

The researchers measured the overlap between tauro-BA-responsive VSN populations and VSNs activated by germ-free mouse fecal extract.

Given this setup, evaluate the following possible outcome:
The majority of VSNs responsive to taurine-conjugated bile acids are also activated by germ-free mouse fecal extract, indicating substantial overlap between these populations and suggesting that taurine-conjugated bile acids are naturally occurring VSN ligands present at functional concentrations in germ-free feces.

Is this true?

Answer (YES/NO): NO